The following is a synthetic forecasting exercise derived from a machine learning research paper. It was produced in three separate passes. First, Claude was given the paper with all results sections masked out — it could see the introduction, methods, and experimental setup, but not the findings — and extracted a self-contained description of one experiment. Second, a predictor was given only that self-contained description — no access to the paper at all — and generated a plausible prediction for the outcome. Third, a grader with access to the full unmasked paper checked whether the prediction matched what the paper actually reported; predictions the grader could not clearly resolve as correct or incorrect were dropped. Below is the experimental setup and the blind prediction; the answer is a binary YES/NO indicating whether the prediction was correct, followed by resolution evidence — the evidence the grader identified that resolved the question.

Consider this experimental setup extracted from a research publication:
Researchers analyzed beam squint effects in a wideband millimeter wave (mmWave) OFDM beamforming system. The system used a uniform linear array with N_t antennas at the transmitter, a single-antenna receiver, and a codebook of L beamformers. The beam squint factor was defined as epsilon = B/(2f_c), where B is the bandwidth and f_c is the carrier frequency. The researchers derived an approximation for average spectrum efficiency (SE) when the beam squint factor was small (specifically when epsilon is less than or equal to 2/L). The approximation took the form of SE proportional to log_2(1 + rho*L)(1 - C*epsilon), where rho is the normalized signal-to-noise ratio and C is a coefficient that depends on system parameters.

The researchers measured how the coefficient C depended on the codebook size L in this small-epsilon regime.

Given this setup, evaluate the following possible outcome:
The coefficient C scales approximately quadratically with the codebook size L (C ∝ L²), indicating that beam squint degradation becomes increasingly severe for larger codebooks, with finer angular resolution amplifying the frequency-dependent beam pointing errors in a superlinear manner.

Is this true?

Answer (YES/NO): NO